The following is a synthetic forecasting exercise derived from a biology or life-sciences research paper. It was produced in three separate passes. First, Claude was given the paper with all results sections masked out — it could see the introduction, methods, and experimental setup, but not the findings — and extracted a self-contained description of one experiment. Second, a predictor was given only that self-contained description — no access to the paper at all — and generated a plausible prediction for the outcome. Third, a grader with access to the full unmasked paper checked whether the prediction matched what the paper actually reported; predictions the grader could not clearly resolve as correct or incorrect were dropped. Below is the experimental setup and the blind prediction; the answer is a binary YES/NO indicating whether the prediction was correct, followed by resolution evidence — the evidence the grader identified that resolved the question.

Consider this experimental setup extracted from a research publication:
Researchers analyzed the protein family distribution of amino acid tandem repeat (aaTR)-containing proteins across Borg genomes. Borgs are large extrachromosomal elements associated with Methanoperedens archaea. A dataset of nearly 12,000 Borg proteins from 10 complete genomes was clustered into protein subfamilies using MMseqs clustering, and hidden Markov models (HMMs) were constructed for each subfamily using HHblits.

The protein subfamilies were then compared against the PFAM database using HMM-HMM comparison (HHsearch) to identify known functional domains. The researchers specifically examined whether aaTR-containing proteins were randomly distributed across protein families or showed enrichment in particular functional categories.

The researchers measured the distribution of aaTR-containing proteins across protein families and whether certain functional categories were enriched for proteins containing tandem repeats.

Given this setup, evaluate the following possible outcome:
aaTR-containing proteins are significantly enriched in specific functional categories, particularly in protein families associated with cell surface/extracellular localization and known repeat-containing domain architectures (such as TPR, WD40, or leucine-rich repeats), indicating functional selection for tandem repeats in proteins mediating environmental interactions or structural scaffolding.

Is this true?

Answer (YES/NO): NO